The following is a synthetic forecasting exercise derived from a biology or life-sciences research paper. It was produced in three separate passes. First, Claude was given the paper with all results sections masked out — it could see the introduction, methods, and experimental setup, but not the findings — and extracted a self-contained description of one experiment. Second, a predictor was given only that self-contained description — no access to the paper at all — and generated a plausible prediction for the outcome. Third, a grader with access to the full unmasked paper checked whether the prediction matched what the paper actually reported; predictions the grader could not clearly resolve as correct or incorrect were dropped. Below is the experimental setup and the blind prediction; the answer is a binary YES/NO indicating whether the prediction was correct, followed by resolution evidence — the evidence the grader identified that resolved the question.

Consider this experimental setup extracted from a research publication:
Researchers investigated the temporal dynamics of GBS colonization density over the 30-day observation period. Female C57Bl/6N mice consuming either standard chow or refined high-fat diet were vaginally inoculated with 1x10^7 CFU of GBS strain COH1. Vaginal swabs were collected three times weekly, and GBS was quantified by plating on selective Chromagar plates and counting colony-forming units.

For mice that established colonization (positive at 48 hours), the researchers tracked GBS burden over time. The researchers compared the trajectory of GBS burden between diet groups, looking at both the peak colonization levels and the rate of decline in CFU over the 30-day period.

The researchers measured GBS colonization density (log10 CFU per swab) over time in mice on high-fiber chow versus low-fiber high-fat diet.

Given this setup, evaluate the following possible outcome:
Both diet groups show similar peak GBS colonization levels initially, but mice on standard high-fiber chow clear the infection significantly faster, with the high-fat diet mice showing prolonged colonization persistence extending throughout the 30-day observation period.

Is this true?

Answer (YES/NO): YES